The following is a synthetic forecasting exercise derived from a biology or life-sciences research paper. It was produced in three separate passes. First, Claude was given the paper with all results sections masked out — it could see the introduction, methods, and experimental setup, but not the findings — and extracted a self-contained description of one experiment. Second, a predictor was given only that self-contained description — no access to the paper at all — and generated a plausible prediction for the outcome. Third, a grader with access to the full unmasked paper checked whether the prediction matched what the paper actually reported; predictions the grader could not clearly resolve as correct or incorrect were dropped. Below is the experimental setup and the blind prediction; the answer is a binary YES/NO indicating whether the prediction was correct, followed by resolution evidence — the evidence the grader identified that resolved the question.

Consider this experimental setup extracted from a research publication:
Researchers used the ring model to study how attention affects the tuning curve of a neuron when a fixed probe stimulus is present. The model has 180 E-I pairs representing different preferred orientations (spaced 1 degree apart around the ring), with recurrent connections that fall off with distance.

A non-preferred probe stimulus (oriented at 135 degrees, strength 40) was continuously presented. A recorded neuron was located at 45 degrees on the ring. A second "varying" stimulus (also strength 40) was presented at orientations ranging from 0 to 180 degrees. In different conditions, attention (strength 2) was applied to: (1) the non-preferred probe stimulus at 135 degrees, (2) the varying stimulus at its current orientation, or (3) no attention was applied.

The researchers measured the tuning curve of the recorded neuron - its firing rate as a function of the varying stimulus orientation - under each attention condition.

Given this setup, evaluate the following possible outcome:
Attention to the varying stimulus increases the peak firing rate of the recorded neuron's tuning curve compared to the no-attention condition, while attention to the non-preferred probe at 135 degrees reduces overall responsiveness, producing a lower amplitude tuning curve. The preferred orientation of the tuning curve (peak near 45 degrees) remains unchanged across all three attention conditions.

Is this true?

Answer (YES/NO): YES